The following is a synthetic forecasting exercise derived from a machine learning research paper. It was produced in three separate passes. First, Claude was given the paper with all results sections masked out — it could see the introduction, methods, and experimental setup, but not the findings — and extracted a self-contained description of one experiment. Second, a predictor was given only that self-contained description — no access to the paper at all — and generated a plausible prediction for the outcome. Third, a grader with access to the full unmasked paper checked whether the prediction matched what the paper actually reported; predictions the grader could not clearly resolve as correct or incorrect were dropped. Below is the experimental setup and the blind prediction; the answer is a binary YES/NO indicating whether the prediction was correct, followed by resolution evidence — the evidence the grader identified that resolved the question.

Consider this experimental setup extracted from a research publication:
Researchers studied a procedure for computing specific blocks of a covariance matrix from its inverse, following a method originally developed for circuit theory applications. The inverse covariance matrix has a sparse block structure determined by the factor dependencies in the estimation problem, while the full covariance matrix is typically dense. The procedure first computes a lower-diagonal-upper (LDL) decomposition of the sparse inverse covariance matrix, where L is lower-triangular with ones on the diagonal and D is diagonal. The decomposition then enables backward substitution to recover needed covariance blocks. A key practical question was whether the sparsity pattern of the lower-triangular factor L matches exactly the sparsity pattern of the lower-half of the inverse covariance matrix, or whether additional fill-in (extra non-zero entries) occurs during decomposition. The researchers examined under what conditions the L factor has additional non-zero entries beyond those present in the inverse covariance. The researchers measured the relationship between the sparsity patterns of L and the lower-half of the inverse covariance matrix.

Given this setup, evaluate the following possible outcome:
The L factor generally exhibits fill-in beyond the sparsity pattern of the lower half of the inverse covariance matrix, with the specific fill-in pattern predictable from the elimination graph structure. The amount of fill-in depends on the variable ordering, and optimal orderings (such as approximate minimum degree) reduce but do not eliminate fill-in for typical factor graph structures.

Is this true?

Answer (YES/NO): NO